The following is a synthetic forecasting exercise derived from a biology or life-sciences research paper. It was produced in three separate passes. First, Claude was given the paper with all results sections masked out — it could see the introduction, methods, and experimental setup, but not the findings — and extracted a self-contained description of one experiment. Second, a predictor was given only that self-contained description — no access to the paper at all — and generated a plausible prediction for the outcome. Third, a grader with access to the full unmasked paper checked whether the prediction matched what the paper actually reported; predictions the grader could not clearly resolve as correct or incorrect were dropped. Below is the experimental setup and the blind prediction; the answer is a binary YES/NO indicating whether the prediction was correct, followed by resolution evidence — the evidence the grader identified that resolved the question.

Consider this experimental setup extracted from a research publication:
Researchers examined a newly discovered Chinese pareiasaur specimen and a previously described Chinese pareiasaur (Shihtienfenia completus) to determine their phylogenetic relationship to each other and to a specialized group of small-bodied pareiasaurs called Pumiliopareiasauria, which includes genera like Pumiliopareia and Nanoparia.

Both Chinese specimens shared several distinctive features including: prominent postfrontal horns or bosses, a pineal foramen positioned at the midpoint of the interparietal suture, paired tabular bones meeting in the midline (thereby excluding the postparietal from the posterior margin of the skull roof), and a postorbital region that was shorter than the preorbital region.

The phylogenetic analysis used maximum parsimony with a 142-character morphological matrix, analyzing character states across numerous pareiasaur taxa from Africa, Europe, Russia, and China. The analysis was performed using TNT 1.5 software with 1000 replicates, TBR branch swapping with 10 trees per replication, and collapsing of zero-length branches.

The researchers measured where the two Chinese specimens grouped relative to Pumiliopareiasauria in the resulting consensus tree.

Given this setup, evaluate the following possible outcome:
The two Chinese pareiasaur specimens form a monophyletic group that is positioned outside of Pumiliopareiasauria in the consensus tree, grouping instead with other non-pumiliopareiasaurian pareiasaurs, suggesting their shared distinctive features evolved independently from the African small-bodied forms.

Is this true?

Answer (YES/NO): NO